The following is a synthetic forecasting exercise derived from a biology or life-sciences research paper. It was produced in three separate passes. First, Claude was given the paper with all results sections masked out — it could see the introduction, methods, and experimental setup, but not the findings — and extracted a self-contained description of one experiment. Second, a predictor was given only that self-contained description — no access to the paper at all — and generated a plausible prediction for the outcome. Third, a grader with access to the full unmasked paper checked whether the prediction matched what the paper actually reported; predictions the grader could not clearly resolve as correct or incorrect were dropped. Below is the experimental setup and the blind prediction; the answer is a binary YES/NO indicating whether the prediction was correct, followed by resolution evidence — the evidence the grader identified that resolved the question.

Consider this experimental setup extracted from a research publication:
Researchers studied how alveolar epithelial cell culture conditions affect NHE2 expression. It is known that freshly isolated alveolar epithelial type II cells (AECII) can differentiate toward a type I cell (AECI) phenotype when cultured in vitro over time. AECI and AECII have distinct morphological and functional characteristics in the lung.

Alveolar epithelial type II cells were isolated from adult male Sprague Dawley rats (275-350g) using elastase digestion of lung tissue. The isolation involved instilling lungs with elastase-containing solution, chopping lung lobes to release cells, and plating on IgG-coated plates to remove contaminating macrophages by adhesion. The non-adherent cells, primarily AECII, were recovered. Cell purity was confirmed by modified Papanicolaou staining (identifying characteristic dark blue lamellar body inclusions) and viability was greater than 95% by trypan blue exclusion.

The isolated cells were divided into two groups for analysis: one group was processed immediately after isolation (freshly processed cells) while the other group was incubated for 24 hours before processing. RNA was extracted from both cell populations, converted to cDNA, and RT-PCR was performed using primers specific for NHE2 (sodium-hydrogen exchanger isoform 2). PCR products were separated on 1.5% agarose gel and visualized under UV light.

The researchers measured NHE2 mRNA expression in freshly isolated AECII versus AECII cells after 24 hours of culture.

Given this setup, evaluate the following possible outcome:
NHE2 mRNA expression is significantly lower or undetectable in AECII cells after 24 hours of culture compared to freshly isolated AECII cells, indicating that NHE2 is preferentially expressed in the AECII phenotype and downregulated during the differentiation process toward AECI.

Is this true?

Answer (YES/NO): NO